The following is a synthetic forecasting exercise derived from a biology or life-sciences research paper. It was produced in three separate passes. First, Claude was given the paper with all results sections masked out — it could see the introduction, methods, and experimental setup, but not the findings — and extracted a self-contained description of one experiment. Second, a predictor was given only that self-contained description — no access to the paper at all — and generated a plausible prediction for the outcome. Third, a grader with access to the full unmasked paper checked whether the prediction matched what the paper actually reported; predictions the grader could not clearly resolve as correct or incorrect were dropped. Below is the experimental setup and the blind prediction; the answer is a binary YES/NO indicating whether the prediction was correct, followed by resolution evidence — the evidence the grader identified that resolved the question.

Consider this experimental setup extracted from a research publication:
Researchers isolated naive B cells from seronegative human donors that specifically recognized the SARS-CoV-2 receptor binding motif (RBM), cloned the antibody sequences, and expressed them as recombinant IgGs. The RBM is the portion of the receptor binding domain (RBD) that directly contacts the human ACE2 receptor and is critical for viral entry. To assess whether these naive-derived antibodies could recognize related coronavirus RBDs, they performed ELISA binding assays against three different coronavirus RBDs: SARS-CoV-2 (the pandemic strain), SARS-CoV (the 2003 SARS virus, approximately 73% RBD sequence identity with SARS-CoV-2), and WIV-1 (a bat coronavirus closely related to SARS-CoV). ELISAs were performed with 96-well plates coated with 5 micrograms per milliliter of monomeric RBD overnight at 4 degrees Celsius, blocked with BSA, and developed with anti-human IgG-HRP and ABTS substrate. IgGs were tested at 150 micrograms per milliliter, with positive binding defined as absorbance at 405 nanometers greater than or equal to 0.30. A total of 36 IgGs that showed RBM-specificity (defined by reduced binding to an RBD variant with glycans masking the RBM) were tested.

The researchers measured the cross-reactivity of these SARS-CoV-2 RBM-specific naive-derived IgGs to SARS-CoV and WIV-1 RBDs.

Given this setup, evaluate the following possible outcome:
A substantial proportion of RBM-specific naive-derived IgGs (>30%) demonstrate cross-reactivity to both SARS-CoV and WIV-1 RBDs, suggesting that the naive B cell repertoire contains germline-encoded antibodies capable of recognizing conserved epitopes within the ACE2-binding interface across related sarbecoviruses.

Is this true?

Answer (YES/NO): NO